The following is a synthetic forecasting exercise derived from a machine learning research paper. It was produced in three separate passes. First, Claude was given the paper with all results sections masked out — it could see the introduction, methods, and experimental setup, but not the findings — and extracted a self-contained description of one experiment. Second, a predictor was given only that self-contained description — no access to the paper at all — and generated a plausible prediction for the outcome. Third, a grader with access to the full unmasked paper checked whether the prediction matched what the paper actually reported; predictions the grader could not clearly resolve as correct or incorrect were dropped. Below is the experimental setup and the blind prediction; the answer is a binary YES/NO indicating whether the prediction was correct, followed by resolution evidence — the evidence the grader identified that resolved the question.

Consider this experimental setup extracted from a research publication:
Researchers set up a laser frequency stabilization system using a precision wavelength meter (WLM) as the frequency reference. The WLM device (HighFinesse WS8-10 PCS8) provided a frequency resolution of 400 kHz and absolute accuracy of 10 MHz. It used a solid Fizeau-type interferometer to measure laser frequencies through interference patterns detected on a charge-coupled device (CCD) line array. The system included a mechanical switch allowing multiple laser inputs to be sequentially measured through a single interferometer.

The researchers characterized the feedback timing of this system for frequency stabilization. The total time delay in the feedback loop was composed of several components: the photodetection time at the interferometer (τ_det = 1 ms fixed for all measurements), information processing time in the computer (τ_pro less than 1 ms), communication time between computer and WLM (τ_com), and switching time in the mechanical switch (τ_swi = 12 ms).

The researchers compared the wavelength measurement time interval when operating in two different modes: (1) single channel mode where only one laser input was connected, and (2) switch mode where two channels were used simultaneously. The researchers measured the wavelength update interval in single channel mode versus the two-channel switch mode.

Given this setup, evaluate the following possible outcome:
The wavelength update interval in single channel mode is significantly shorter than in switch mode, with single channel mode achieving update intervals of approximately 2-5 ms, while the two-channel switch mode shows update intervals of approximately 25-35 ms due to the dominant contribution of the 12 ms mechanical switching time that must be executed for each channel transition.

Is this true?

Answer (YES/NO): YES